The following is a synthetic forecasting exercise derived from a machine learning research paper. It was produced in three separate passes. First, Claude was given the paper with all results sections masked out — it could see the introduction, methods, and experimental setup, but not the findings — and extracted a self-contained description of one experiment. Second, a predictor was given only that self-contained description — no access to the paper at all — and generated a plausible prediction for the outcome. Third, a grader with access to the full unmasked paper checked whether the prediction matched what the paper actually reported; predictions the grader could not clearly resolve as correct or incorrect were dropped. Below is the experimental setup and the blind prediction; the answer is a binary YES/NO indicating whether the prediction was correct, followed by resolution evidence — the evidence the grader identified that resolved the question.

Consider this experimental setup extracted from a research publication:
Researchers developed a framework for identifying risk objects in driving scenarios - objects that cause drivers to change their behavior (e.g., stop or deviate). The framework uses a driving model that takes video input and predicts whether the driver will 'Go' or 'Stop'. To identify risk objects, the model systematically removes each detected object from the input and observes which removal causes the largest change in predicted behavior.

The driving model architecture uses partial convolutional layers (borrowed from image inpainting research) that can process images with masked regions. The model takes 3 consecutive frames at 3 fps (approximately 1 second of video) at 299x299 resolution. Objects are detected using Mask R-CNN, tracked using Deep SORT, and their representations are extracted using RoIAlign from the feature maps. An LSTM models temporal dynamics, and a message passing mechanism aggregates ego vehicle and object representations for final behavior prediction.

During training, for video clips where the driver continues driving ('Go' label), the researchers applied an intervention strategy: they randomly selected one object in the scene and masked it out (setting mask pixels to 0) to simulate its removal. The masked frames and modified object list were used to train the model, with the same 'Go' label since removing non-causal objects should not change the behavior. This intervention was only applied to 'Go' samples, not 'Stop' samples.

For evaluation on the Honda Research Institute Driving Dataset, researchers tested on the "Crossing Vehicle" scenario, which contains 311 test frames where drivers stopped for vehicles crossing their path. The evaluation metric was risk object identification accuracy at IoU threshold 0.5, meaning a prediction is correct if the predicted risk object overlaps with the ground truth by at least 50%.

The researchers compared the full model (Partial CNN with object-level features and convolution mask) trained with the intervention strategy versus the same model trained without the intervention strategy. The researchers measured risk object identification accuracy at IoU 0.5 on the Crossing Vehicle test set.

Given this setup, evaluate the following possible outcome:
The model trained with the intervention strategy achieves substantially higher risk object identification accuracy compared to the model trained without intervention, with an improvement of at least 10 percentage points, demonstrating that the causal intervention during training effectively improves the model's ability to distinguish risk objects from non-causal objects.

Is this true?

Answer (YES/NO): NO